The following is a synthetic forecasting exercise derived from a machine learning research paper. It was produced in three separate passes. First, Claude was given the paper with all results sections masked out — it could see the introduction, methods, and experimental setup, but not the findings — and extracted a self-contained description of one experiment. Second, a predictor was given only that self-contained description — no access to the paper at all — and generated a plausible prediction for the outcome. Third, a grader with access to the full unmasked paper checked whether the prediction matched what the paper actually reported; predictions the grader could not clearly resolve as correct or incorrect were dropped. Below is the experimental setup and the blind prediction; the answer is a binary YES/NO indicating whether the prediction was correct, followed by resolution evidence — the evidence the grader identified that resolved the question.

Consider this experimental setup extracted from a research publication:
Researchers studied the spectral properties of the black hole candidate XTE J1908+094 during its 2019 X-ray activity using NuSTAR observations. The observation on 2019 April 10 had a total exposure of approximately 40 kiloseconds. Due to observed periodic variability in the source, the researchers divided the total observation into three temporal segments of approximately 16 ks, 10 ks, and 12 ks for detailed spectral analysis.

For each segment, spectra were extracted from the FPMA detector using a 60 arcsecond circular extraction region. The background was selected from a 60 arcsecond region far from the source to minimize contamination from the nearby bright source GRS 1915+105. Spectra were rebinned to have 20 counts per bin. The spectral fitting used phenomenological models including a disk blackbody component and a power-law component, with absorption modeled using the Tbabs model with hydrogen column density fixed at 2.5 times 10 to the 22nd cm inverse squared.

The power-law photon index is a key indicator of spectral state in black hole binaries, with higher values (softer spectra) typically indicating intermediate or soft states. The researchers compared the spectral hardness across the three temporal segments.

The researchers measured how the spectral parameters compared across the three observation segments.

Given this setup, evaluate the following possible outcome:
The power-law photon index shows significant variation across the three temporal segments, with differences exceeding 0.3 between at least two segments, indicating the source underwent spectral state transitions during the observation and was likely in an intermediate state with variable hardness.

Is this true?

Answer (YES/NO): NO